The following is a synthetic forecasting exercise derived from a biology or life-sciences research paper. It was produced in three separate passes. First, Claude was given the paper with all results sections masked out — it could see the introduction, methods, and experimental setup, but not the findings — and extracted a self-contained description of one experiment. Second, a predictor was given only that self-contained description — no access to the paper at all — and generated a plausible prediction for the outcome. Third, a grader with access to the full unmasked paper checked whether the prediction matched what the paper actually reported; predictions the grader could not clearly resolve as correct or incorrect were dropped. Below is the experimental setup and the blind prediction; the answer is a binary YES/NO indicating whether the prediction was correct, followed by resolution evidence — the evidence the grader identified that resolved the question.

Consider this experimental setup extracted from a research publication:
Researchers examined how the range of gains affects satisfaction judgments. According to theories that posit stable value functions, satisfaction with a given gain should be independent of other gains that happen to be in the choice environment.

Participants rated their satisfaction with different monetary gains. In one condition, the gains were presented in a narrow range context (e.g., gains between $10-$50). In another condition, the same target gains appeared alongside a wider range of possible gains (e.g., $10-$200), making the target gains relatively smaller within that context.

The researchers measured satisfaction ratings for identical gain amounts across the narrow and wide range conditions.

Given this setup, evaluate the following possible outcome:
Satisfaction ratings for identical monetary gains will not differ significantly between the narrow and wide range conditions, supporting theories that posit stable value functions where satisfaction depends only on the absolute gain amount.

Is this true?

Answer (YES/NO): NO